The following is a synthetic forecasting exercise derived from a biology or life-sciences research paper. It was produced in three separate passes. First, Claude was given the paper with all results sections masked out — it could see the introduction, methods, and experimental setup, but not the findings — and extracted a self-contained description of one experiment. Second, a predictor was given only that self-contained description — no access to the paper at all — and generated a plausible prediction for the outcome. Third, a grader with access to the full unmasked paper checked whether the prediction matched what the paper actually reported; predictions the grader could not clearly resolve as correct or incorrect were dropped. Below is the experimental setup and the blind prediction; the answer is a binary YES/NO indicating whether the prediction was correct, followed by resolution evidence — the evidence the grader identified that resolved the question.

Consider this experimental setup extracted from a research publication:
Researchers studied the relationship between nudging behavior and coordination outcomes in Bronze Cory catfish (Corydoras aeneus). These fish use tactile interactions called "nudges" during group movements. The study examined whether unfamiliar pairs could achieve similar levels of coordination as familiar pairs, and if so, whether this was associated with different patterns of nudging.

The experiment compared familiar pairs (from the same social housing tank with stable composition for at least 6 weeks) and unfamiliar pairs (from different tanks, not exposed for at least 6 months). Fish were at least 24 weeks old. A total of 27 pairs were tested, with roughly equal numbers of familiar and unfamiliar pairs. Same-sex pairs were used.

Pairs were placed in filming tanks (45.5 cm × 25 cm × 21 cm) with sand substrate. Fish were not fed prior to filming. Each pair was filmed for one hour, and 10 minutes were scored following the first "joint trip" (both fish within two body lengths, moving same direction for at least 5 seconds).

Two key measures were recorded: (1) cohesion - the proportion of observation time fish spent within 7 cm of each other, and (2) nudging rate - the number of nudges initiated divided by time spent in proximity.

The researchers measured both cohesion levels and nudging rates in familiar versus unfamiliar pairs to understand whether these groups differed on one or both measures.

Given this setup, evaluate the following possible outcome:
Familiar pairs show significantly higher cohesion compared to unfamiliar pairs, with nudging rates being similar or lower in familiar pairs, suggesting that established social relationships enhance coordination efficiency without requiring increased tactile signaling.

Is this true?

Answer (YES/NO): NO